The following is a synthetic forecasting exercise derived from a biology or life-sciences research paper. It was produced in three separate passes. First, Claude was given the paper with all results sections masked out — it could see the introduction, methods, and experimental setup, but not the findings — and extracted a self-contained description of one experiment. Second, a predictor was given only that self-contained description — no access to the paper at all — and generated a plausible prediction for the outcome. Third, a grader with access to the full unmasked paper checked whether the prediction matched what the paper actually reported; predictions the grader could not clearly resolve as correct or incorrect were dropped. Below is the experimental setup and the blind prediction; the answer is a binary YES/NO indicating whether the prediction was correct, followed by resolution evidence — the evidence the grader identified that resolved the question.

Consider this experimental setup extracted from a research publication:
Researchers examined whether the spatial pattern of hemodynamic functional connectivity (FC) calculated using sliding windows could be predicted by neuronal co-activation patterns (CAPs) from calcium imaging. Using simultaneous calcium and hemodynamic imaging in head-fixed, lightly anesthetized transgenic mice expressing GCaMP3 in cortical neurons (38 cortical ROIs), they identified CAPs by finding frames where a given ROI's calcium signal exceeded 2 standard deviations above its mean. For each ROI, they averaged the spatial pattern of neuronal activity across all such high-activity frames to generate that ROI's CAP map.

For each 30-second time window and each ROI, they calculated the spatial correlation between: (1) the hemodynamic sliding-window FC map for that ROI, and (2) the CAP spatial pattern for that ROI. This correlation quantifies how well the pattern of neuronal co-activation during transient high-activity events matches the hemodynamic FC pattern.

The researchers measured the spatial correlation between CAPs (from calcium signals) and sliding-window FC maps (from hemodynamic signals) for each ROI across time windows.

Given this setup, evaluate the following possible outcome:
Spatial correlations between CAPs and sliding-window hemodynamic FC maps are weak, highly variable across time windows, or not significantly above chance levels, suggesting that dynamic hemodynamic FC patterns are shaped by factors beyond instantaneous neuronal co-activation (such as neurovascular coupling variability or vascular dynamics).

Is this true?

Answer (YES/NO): NO